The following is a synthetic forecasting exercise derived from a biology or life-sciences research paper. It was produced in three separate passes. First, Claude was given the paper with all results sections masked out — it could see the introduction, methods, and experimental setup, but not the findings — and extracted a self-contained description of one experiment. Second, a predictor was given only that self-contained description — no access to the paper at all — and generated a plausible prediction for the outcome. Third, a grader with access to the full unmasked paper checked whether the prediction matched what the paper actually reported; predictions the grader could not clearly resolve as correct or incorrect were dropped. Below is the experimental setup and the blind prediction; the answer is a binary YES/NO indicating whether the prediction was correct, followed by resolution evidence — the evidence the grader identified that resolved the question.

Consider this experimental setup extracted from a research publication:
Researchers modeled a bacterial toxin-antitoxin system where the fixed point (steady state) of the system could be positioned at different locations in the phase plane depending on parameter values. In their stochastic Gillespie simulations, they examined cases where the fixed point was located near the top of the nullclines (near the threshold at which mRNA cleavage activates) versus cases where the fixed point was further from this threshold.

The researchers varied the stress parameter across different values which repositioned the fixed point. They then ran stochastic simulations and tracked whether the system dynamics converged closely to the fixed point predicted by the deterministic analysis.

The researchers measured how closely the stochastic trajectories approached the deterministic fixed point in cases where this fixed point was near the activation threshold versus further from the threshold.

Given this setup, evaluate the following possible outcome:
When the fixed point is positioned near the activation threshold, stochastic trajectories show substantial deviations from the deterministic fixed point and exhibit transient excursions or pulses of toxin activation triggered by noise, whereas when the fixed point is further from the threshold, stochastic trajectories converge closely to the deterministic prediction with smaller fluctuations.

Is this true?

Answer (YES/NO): YES